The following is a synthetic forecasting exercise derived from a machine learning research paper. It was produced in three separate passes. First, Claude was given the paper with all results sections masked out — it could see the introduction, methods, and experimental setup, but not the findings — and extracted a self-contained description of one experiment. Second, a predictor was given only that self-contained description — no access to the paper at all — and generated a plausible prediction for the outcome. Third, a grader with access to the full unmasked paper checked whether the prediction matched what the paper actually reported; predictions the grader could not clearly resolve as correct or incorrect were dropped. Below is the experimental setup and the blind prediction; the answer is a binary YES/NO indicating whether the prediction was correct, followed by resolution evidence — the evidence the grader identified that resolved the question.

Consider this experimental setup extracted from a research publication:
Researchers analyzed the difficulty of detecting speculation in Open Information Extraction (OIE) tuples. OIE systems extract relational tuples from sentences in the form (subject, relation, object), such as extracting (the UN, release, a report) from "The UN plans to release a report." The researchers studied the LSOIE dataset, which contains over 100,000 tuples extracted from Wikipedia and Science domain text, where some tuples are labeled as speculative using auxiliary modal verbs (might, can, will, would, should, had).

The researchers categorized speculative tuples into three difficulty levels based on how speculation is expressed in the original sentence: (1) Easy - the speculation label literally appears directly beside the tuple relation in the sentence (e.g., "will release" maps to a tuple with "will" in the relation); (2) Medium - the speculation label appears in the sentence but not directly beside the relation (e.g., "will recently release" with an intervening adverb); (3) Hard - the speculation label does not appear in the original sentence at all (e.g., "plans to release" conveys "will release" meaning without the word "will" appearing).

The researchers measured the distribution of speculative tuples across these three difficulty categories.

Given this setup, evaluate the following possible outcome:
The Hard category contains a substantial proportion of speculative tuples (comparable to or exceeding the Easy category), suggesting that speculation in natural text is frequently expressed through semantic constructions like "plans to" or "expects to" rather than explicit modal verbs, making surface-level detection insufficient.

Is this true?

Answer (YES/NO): YES